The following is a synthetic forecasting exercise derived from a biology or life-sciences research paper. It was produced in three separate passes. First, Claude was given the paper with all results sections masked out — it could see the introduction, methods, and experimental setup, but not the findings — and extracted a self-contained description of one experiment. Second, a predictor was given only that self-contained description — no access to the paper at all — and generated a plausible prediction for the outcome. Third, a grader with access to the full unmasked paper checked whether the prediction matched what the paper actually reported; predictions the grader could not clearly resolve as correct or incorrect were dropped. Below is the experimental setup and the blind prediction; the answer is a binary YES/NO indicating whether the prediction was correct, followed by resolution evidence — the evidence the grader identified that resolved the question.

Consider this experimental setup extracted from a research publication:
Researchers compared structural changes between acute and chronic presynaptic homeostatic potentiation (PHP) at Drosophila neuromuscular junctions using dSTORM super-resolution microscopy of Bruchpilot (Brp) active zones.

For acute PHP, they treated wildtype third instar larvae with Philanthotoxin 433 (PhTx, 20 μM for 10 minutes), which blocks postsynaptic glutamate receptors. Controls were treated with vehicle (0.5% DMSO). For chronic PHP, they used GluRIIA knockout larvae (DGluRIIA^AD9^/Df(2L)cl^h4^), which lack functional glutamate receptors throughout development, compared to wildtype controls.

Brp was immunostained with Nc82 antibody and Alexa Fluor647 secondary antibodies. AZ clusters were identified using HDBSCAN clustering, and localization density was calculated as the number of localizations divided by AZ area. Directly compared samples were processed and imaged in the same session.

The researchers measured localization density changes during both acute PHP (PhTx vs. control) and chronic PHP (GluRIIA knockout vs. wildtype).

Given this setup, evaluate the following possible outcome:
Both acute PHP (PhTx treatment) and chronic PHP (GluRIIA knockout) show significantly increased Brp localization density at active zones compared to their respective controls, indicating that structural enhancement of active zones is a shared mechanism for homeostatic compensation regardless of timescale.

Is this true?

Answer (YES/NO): YES